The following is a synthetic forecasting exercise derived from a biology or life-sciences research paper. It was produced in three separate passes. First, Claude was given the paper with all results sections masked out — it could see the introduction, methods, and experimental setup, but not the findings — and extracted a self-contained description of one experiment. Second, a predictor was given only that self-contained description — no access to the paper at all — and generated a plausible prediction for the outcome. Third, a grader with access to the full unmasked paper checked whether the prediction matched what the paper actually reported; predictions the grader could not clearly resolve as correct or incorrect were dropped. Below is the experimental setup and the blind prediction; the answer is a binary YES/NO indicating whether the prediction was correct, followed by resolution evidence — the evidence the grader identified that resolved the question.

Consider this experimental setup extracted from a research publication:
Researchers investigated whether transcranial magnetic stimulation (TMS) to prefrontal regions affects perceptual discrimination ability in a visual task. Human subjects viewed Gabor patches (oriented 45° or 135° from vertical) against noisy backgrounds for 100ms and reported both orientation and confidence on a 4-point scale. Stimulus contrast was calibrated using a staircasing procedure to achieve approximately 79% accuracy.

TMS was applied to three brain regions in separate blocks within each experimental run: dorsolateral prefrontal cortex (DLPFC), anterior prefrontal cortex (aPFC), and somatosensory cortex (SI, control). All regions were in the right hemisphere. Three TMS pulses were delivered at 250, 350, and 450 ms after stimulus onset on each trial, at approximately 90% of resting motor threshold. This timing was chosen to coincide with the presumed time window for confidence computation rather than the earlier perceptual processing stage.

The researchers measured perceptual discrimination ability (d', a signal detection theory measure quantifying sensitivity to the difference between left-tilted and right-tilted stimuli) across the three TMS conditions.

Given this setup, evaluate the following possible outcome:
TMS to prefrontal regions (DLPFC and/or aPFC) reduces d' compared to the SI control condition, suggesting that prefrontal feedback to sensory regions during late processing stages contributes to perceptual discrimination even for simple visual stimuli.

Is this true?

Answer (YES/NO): NO